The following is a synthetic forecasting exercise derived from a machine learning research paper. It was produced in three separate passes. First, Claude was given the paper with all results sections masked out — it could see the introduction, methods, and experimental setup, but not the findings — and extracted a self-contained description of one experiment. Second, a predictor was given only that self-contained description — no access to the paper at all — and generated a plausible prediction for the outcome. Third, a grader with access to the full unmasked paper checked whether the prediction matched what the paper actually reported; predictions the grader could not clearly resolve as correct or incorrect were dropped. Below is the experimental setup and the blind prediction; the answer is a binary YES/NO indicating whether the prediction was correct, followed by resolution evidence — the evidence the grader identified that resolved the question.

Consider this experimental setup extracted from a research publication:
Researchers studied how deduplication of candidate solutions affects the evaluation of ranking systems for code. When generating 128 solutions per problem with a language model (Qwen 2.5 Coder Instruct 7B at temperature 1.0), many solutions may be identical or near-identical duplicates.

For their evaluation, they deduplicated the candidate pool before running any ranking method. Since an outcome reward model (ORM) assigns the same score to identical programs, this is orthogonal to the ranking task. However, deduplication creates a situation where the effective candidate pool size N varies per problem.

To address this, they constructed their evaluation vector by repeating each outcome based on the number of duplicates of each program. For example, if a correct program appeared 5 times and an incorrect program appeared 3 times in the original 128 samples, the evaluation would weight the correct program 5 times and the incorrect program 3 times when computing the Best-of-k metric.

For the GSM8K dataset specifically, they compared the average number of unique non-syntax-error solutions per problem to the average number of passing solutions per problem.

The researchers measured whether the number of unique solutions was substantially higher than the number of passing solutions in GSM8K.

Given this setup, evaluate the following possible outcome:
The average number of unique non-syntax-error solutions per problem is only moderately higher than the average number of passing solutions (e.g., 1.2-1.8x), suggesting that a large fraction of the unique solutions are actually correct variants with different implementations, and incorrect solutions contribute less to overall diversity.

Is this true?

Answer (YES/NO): YES